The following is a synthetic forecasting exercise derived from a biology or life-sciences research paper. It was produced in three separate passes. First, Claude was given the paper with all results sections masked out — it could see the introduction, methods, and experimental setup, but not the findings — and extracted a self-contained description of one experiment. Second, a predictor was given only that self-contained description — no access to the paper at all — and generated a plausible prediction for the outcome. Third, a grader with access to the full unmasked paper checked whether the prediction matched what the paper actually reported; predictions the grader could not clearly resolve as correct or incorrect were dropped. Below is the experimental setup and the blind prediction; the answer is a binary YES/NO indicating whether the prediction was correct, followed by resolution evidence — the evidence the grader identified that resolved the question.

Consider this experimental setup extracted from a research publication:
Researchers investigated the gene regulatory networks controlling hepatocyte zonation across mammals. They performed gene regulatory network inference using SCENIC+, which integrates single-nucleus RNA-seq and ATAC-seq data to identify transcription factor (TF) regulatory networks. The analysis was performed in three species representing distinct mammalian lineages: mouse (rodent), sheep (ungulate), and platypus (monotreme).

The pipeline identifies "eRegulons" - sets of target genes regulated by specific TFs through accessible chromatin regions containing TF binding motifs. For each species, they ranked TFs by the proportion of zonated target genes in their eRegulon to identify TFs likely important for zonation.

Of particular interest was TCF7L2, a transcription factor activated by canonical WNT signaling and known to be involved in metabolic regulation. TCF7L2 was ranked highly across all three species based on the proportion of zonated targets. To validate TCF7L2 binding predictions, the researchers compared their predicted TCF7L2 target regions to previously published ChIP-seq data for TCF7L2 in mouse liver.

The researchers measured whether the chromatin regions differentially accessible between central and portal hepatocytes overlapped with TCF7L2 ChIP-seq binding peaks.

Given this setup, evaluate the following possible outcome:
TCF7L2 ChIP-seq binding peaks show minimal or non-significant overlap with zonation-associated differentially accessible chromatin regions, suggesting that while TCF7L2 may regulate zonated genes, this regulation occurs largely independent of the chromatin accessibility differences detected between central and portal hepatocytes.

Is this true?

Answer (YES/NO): NO